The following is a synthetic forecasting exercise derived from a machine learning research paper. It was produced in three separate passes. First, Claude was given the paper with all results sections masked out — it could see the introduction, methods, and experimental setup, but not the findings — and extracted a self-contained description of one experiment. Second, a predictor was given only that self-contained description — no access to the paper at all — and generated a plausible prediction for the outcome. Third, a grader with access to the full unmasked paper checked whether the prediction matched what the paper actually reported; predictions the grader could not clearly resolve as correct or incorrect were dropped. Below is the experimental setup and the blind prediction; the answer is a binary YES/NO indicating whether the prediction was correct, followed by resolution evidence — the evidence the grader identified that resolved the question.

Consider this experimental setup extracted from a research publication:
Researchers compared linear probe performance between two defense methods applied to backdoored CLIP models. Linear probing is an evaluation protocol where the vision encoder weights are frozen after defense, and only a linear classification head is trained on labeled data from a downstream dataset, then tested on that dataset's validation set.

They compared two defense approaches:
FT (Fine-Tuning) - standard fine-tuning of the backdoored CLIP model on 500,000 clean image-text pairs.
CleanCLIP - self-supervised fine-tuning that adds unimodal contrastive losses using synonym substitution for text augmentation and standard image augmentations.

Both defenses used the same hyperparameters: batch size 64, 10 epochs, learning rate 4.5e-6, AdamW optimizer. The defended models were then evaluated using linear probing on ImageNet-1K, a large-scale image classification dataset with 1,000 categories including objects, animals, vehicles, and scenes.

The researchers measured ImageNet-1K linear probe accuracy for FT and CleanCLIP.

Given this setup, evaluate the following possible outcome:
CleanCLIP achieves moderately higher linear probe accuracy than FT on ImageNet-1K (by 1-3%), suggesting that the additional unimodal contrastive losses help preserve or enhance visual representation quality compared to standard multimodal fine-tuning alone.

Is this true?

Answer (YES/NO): NO